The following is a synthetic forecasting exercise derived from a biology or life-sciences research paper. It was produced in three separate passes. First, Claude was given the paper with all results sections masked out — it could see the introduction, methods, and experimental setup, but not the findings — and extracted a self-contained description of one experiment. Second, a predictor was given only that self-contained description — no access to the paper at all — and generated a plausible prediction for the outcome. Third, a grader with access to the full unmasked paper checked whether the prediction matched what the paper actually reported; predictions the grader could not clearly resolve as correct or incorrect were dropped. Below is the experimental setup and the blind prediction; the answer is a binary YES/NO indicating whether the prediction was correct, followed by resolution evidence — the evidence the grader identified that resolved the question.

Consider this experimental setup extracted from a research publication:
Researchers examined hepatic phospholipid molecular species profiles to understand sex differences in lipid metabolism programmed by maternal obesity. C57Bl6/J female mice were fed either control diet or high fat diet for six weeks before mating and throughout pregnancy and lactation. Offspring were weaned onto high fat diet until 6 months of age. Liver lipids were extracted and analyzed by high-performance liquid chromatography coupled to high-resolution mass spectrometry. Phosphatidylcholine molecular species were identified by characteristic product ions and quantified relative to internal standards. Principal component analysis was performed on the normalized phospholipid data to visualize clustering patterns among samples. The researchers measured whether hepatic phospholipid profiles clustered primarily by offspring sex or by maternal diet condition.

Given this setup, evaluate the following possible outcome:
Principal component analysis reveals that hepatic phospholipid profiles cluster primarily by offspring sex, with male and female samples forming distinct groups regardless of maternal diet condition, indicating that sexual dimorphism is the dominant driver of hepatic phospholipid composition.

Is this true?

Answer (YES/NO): YES